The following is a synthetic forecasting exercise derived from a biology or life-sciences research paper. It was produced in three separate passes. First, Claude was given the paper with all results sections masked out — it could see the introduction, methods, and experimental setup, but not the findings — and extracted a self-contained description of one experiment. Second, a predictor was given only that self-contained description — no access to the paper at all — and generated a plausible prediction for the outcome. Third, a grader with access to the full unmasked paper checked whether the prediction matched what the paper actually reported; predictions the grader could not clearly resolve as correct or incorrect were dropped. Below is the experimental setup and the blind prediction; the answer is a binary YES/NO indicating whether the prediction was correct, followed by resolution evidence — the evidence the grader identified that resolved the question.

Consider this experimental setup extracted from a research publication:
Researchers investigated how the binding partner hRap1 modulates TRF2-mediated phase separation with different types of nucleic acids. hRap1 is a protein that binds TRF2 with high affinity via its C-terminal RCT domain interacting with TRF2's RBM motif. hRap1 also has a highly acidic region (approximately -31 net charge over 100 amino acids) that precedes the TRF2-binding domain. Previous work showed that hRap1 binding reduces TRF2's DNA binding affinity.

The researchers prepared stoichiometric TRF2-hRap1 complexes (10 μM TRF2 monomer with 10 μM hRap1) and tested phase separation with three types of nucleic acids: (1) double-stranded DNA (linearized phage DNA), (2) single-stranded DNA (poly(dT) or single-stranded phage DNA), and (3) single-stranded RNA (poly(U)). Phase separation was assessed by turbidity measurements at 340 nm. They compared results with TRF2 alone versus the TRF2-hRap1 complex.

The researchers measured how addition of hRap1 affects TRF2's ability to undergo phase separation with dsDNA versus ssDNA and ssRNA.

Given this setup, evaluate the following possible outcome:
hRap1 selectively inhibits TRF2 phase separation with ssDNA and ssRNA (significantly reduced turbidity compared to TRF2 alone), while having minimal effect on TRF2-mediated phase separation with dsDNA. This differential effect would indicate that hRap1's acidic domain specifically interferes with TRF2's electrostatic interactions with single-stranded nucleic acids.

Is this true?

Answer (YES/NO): YES